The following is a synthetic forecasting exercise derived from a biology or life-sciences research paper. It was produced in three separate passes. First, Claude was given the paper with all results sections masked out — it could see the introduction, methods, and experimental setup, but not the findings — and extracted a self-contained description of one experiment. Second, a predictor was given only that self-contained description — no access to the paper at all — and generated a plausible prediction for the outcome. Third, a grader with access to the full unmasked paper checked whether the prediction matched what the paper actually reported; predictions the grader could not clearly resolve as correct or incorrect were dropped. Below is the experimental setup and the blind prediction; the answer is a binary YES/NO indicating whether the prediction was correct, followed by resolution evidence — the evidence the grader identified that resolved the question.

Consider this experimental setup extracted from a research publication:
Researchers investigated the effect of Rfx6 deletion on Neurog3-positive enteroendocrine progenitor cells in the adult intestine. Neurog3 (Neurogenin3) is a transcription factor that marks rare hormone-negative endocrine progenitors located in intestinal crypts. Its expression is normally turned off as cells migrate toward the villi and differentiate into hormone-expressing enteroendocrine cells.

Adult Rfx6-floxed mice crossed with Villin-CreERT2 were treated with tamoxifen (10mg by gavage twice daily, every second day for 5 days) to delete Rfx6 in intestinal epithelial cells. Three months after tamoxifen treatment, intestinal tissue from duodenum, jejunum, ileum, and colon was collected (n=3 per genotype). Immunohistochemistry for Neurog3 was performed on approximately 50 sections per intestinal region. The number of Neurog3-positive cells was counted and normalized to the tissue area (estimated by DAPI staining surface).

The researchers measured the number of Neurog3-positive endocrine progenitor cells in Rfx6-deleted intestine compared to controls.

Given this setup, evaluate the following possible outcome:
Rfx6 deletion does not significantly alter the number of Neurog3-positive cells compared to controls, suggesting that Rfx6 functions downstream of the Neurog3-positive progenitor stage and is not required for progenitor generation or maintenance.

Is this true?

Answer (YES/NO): NO